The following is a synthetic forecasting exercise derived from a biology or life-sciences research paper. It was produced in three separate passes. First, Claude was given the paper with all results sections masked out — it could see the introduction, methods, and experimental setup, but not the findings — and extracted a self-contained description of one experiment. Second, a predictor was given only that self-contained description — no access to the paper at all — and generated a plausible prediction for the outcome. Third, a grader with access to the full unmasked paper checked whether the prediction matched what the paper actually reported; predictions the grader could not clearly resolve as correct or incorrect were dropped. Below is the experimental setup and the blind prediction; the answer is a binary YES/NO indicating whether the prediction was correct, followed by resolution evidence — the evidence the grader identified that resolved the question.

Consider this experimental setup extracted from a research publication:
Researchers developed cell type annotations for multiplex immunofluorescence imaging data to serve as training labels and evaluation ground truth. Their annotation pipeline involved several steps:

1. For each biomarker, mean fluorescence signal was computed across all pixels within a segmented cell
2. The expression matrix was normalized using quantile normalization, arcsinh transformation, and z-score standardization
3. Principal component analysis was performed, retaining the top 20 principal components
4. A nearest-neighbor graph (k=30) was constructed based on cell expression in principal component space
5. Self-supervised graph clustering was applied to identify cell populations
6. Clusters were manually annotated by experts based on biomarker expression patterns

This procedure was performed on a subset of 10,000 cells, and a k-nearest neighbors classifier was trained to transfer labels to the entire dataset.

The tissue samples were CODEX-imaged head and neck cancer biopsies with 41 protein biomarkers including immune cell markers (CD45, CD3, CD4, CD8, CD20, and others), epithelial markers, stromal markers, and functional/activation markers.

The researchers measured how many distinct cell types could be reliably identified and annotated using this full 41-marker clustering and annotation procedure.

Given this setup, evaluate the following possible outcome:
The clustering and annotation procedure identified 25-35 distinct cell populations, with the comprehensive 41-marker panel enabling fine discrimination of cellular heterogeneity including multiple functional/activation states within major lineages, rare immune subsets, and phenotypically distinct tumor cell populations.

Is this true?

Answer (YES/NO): NO